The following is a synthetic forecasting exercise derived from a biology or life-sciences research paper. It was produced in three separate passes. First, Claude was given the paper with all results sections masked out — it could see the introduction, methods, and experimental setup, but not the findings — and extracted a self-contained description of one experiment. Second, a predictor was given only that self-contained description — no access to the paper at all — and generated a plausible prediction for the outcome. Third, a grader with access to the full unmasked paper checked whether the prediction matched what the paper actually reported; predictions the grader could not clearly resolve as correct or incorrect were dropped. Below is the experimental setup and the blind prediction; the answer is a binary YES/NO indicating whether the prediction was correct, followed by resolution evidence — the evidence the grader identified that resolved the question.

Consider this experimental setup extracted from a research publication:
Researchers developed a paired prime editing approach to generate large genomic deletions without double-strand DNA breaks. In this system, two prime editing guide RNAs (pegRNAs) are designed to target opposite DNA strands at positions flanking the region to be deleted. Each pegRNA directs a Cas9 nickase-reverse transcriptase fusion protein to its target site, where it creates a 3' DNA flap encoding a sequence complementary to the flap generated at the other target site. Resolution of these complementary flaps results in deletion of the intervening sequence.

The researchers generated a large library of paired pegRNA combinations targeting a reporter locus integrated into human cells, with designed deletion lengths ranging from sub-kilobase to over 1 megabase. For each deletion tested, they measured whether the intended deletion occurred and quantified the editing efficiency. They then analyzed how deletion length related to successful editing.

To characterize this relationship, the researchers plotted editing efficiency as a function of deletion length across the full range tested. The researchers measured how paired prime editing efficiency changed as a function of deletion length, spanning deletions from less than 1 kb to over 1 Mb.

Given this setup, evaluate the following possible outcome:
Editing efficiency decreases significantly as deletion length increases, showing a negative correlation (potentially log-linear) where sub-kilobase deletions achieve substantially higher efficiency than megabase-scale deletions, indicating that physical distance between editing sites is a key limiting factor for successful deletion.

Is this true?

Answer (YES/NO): YES